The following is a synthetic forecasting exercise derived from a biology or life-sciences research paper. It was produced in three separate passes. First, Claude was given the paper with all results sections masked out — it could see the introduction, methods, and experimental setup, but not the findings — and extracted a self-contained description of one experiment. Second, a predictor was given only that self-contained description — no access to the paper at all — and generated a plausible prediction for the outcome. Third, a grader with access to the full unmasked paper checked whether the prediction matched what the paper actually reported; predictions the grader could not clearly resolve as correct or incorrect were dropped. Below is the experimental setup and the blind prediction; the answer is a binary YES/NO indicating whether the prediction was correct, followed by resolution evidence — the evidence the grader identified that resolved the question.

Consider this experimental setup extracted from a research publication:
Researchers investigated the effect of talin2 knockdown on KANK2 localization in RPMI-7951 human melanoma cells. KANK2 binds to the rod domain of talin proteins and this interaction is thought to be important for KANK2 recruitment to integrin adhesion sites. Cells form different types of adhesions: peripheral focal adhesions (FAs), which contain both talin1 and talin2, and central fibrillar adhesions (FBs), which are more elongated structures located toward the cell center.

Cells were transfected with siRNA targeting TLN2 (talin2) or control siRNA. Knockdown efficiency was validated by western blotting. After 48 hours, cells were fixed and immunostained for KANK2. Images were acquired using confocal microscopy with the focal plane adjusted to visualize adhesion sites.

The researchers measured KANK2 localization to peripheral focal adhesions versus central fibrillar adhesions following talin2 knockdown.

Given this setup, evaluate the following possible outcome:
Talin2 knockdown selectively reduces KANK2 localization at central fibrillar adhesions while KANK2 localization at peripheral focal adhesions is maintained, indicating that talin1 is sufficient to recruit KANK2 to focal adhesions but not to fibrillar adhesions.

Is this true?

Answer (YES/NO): NO